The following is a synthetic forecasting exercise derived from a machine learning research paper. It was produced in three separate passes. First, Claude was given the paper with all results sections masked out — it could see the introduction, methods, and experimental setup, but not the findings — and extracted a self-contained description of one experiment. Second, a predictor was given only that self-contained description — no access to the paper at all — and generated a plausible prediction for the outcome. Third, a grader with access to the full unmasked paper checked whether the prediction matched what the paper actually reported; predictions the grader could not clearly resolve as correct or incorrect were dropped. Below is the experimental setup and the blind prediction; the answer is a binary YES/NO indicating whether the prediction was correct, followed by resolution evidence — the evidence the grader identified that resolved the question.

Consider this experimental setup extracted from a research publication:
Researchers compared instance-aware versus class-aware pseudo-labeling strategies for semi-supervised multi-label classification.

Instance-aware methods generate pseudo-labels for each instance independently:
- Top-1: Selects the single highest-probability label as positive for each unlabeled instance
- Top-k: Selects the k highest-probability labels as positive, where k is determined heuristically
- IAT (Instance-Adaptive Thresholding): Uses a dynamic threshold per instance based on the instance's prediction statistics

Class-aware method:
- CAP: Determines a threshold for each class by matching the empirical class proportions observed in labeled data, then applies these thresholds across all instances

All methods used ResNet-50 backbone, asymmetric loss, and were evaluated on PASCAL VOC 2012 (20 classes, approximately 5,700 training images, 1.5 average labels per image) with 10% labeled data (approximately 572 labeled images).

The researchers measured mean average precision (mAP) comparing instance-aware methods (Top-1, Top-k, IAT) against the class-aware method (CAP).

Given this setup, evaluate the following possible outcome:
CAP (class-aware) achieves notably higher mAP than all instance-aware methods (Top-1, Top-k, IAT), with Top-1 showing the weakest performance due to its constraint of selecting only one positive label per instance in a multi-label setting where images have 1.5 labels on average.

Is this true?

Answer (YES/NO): NO